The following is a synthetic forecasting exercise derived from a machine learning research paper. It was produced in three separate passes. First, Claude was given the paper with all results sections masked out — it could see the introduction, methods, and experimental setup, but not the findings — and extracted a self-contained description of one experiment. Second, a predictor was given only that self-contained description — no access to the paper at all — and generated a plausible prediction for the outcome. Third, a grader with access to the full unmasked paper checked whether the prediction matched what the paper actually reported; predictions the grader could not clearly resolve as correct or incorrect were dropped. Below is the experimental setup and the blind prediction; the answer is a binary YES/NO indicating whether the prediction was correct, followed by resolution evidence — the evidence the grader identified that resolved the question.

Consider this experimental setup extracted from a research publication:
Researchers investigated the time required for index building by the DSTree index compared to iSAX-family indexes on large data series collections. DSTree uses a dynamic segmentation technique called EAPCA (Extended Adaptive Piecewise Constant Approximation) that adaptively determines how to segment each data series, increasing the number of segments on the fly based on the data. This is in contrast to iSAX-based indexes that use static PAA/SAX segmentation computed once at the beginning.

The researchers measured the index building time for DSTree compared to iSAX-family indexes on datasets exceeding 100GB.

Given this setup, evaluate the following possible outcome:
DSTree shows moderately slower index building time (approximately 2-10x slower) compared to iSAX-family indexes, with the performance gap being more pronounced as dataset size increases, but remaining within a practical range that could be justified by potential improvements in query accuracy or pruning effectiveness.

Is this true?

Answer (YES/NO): NO